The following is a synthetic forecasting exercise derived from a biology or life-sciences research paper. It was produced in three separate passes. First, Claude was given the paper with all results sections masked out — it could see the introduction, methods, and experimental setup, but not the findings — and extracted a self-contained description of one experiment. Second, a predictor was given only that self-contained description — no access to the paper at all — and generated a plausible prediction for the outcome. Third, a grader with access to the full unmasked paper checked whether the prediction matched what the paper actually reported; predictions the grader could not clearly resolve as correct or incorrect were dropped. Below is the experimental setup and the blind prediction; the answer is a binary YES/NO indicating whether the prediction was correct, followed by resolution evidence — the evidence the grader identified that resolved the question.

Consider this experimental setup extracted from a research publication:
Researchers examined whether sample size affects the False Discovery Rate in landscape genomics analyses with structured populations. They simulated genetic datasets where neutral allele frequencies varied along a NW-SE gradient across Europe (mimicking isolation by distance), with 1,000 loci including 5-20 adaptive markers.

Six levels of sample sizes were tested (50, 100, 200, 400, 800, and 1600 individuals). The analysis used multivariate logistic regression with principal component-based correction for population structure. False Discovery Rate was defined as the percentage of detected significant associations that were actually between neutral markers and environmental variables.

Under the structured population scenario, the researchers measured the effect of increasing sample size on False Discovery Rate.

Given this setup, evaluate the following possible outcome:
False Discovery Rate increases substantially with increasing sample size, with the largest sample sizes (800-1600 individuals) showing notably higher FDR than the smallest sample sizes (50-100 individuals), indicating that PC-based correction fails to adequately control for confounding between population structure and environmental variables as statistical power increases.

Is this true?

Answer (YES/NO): NO